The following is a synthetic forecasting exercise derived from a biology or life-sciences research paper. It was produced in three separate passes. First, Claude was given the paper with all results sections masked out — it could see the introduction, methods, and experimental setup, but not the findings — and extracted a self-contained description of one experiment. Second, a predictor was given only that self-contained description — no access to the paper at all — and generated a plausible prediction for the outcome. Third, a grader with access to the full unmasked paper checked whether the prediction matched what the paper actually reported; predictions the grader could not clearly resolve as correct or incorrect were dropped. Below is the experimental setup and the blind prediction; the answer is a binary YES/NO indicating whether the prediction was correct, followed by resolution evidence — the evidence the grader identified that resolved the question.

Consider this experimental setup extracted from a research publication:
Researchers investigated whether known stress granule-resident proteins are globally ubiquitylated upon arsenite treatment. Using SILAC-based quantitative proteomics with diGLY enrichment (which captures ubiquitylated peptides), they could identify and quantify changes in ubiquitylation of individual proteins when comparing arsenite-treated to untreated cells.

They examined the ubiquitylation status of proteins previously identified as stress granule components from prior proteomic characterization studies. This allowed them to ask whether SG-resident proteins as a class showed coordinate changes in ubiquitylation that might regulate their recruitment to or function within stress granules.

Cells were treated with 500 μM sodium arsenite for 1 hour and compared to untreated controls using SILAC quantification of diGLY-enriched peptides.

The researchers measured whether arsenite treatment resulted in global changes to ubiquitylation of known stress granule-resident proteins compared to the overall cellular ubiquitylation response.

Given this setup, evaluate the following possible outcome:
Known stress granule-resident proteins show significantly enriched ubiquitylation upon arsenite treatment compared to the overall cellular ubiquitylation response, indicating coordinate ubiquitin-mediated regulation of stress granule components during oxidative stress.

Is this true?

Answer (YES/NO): NO